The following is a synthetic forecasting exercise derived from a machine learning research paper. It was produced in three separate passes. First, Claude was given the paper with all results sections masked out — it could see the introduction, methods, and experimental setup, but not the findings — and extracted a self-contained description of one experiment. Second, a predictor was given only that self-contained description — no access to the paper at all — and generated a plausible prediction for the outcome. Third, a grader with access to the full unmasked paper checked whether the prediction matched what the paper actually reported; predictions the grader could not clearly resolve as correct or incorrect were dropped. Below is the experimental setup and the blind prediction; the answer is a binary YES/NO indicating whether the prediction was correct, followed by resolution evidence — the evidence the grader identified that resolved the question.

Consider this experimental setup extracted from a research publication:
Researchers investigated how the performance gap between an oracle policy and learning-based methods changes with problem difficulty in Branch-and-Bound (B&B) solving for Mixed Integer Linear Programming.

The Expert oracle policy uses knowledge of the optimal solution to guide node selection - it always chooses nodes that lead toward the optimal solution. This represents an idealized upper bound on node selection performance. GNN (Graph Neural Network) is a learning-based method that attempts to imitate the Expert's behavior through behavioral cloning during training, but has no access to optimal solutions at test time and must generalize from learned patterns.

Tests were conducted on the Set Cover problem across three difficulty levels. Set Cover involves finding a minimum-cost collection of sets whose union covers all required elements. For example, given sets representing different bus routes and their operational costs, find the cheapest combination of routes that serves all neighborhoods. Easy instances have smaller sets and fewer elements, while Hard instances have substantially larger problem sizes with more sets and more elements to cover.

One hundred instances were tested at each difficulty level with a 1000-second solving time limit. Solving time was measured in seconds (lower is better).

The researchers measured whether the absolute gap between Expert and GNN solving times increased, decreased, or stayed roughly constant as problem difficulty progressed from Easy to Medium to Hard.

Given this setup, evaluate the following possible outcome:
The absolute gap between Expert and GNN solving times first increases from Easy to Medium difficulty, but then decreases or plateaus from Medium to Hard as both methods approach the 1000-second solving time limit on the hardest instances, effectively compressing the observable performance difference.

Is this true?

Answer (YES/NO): NO